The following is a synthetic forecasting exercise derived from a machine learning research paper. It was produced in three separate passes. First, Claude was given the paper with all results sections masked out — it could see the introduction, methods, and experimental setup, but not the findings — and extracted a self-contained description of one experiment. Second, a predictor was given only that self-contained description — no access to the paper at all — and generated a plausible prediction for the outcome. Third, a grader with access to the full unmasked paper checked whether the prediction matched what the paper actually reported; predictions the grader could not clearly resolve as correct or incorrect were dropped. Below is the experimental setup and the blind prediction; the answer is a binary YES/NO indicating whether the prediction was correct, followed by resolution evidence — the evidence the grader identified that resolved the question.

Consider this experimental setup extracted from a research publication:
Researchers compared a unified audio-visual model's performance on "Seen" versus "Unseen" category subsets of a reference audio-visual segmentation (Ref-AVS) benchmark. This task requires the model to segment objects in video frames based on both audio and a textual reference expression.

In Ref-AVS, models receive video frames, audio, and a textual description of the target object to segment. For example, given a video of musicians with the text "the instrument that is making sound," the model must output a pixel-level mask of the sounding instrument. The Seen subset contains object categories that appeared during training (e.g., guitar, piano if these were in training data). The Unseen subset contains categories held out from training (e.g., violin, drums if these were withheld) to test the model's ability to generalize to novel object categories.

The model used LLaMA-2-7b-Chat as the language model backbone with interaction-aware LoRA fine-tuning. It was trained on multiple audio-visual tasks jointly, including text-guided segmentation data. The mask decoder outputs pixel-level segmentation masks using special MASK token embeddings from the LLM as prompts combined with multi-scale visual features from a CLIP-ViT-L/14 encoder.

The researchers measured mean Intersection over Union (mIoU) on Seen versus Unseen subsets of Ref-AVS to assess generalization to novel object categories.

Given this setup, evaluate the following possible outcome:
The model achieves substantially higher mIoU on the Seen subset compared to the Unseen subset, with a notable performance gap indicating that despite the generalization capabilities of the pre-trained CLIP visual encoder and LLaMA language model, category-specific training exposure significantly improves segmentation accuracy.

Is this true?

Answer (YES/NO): NO